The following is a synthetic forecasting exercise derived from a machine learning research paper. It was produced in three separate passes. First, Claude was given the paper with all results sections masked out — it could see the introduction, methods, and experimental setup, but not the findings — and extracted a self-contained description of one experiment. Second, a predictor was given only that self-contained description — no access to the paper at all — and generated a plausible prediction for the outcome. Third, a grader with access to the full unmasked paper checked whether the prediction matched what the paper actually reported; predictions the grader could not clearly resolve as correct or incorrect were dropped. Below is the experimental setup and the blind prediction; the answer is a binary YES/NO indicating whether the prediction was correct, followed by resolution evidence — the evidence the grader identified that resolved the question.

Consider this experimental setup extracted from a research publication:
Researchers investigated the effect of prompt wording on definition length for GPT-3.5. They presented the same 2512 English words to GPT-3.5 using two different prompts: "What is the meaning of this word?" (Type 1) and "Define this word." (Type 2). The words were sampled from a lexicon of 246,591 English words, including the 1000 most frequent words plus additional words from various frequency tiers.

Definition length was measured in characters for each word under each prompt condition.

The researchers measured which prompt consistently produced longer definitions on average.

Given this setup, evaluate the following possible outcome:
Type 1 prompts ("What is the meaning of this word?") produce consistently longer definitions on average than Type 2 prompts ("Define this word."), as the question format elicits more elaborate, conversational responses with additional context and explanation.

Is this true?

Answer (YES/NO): NO